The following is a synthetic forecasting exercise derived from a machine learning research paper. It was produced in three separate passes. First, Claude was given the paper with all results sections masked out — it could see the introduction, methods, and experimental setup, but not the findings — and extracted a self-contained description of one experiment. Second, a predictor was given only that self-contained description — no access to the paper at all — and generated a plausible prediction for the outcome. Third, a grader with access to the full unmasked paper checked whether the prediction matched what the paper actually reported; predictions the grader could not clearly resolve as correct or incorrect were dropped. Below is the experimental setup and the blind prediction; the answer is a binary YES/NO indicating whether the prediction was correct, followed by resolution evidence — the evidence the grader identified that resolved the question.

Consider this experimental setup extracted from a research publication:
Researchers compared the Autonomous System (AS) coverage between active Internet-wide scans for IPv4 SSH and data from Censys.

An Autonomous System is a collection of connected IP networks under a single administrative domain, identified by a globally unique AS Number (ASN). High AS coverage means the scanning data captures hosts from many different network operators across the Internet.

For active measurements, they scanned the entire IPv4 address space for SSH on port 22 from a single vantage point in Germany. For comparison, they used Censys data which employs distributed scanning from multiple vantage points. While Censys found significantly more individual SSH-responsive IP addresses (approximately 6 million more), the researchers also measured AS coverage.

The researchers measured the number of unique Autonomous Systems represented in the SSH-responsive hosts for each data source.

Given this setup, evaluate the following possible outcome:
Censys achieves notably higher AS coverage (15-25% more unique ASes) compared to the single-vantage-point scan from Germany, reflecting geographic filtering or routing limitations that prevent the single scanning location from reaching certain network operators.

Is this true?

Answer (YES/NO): NO